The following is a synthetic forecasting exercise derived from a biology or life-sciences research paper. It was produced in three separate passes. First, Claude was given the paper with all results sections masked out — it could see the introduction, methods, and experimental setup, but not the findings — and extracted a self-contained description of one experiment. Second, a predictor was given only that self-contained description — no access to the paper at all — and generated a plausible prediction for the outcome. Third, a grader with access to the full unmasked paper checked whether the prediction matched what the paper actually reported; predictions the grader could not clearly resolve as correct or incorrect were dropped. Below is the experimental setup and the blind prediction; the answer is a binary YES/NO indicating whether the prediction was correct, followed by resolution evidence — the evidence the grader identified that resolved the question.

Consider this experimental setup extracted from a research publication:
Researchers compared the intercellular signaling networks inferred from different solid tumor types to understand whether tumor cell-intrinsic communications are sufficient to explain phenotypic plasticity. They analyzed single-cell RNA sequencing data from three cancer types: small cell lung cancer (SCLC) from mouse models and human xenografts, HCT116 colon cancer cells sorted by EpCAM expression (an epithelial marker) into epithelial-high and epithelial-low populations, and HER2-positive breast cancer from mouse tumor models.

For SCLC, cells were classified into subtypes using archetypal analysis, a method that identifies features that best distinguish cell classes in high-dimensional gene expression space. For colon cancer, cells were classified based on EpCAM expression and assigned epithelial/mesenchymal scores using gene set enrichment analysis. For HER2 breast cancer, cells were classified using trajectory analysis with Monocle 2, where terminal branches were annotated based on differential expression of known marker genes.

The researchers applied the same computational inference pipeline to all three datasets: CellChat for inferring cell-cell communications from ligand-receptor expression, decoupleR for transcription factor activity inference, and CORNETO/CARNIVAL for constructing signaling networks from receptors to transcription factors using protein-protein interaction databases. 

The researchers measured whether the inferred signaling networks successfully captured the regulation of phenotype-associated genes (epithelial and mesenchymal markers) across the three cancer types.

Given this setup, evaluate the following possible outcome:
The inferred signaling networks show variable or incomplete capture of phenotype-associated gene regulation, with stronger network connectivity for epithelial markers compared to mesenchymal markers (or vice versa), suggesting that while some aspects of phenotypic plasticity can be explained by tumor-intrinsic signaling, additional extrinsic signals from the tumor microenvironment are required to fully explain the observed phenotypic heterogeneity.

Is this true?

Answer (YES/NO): YES